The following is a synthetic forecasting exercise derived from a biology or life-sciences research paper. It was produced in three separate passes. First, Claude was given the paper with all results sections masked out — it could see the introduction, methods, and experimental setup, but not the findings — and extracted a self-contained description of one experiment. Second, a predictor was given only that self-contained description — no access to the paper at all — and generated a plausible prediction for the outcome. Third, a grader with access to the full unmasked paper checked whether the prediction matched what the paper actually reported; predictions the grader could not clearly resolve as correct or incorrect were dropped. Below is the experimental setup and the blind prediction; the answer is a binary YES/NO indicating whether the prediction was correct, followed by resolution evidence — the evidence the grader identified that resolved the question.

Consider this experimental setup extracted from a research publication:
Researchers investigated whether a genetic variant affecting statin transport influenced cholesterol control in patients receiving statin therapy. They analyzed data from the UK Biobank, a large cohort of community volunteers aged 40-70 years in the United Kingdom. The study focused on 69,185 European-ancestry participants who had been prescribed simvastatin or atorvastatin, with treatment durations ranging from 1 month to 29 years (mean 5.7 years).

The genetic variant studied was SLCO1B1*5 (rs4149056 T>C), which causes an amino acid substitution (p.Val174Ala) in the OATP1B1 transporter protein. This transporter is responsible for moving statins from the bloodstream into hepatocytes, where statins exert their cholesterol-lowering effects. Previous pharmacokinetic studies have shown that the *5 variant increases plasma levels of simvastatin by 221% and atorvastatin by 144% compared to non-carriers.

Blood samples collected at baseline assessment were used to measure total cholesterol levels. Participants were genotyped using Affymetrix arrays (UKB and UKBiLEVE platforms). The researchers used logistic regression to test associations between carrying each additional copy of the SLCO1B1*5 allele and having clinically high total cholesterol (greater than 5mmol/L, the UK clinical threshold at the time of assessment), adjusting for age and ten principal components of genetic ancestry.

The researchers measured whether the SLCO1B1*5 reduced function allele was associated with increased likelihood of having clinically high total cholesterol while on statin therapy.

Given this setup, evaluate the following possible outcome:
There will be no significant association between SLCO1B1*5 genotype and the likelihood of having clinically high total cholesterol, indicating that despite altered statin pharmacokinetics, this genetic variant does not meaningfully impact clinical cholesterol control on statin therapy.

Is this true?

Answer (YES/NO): NO